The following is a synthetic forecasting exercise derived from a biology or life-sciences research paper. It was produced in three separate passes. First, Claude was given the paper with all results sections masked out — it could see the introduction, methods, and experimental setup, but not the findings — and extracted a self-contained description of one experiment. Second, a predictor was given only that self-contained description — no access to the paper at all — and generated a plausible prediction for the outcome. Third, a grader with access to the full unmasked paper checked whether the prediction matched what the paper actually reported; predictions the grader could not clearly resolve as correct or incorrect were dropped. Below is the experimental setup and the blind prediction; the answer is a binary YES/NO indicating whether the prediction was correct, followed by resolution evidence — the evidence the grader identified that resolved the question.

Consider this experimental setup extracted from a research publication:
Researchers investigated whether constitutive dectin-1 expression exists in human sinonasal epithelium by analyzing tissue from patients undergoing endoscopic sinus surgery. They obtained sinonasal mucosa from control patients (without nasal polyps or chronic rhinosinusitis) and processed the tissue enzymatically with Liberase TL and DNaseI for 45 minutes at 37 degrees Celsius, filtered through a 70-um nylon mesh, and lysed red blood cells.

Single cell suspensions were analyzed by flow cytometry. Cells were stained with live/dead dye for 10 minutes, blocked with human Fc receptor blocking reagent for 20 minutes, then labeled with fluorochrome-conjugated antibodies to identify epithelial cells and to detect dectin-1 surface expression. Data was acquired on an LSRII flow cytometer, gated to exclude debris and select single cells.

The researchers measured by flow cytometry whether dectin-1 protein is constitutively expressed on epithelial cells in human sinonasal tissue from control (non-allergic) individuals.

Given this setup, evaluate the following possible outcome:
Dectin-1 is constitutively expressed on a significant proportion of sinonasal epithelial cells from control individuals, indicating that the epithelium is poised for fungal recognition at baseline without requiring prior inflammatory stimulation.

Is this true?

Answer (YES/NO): YES